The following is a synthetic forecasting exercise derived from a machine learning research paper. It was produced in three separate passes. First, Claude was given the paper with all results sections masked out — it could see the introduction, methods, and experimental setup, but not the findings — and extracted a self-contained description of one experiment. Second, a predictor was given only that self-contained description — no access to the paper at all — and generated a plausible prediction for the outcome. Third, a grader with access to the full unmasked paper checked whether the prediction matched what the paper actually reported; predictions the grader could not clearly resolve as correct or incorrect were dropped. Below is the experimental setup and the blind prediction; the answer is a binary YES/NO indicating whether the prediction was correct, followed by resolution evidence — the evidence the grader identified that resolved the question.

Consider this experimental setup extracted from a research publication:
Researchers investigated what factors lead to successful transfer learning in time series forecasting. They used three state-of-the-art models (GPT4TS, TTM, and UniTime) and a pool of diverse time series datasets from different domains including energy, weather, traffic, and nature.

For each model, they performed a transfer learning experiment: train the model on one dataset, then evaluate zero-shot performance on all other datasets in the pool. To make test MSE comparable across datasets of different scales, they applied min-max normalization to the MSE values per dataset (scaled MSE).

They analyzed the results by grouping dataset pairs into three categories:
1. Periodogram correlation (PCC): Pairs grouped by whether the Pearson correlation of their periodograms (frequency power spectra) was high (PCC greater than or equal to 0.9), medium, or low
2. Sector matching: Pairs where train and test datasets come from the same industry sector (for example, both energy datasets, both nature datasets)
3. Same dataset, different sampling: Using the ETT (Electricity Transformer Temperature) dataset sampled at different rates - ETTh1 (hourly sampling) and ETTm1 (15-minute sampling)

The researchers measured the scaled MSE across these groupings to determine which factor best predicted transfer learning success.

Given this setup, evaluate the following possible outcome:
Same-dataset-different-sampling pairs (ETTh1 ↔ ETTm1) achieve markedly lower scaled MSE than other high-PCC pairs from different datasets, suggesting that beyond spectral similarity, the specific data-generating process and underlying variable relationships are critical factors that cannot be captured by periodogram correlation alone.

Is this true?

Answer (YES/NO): NO